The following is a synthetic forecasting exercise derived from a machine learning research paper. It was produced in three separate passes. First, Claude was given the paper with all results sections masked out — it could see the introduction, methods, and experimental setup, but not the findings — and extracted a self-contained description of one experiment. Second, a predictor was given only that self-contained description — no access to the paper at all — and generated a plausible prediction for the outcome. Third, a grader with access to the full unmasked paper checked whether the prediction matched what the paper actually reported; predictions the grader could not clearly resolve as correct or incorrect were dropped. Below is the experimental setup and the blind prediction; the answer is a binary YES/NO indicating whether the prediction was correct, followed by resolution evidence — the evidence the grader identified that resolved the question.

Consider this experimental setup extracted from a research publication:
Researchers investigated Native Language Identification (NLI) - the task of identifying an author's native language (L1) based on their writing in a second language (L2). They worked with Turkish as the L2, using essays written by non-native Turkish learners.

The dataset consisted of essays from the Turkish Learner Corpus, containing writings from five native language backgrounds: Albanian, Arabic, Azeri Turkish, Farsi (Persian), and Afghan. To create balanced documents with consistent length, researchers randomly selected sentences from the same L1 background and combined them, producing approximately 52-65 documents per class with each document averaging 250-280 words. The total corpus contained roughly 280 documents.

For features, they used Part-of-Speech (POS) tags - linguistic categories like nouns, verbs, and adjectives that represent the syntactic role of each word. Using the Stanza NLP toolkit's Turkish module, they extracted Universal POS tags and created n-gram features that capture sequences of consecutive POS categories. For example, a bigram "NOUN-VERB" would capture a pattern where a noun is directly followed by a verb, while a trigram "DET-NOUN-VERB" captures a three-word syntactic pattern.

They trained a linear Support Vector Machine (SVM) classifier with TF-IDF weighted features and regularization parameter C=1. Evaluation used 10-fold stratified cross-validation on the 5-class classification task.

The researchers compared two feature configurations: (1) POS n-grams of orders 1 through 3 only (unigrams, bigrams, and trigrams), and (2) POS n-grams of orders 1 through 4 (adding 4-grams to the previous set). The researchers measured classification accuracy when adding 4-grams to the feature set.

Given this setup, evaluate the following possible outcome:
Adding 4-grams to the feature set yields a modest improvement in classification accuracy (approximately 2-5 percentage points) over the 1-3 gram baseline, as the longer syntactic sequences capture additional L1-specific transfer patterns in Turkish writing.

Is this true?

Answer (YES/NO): NO